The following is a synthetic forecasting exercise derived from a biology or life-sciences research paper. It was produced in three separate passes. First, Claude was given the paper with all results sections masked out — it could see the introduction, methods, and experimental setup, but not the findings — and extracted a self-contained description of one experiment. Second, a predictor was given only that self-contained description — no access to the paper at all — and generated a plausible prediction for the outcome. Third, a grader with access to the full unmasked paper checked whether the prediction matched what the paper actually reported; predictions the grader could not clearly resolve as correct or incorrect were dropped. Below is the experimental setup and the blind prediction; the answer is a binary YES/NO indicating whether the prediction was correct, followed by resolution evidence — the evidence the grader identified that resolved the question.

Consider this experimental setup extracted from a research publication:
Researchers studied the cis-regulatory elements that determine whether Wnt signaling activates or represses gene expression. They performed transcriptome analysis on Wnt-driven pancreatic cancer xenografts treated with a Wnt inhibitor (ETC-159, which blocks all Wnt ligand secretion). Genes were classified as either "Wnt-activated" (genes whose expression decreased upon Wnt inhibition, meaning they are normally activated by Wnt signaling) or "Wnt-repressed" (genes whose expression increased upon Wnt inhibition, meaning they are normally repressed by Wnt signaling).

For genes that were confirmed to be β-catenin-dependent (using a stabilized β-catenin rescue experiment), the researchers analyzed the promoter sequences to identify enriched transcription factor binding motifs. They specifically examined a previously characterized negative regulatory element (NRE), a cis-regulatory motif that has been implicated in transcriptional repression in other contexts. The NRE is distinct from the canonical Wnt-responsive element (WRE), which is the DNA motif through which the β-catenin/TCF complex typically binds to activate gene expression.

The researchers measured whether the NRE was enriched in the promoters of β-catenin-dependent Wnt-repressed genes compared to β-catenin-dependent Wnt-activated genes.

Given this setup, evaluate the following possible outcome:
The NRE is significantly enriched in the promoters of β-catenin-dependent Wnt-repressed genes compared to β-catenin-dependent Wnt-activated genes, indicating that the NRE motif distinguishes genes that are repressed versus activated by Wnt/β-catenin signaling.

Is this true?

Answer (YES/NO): YES